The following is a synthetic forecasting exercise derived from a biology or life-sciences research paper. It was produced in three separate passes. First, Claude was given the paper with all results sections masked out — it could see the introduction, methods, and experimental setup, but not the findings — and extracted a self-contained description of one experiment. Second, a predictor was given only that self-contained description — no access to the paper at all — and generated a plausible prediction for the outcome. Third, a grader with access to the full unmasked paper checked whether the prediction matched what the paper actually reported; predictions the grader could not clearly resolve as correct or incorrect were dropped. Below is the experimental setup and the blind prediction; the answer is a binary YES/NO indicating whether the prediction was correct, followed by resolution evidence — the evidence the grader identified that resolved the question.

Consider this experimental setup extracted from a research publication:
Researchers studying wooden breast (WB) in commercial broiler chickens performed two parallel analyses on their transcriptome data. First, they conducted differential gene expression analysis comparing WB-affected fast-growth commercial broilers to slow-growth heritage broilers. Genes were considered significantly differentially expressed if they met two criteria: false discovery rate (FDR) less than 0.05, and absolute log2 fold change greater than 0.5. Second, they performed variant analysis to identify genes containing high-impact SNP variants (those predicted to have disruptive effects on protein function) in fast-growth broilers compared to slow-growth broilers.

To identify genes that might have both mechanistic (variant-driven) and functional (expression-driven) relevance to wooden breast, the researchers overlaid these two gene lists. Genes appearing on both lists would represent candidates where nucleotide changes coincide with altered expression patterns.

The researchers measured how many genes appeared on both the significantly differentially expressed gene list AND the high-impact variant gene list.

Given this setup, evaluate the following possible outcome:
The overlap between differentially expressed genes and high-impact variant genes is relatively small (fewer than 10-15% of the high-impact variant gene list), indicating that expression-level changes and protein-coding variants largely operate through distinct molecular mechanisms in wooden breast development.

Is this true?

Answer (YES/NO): NO